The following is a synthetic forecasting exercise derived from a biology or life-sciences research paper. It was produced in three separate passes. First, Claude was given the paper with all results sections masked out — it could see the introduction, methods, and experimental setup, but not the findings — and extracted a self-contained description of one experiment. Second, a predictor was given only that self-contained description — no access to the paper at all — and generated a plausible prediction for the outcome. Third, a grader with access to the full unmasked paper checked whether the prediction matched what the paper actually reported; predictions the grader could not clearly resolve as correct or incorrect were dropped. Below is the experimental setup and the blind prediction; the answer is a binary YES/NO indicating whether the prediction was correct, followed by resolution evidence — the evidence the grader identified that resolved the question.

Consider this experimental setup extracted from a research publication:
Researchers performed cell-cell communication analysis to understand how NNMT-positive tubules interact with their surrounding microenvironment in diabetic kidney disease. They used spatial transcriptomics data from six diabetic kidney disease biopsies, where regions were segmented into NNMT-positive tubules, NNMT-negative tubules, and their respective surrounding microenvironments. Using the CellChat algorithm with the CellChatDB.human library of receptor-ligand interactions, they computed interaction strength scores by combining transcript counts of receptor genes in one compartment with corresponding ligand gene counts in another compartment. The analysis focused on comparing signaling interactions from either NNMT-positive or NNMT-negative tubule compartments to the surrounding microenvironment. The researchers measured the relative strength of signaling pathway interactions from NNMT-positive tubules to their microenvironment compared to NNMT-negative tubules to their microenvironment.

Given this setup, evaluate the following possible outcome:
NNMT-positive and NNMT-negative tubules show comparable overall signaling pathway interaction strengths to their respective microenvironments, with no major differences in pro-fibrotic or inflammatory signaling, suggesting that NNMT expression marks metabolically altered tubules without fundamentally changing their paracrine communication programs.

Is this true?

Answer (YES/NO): NO